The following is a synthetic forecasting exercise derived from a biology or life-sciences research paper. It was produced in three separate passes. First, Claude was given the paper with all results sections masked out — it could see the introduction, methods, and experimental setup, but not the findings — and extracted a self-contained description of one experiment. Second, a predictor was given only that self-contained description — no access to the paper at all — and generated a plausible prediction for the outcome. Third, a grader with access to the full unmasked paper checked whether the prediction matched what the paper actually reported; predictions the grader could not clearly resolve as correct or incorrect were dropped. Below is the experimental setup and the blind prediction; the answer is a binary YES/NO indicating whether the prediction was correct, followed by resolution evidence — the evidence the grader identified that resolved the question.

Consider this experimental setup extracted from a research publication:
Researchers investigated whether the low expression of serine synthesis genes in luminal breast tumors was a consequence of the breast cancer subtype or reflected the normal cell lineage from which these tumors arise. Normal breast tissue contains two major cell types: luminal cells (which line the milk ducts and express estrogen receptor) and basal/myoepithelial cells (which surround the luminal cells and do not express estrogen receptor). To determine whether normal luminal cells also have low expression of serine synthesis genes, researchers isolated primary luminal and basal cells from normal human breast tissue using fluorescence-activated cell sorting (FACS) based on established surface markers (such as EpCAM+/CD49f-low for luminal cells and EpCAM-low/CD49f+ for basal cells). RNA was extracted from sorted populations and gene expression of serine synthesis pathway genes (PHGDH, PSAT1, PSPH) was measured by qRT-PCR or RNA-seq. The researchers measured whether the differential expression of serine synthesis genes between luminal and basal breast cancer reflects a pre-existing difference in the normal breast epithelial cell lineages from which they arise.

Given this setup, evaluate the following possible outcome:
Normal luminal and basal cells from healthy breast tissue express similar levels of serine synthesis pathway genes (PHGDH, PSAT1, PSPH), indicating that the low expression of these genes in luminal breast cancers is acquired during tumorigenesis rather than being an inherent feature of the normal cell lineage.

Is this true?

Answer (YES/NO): NO